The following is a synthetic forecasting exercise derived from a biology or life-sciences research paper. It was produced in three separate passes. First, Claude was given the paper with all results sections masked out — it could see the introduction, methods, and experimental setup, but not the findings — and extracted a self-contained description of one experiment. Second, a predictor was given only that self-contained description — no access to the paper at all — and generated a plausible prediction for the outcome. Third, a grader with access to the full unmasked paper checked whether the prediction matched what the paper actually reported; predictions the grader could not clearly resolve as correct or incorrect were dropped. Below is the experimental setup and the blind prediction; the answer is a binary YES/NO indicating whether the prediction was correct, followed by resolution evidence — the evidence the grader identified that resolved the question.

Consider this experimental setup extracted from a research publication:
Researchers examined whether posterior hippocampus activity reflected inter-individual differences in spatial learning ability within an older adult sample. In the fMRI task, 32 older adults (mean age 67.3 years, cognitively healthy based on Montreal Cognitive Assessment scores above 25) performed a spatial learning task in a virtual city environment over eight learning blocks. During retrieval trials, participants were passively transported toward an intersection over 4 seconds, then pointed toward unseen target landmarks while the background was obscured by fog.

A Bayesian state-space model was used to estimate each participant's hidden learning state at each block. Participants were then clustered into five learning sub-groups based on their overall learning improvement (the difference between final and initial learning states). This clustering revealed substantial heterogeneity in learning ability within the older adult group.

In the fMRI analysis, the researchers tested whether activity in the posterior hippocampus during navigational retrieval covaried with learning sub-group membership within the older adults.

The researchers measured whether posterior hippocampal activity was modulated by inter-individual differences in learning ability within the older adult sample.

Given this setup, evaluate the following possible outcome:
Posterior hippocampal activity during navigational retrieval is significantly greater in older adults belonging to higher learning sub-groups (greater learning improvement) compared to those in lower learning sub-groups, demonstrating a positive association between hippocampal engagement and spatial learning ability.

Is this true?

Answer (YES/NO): YES